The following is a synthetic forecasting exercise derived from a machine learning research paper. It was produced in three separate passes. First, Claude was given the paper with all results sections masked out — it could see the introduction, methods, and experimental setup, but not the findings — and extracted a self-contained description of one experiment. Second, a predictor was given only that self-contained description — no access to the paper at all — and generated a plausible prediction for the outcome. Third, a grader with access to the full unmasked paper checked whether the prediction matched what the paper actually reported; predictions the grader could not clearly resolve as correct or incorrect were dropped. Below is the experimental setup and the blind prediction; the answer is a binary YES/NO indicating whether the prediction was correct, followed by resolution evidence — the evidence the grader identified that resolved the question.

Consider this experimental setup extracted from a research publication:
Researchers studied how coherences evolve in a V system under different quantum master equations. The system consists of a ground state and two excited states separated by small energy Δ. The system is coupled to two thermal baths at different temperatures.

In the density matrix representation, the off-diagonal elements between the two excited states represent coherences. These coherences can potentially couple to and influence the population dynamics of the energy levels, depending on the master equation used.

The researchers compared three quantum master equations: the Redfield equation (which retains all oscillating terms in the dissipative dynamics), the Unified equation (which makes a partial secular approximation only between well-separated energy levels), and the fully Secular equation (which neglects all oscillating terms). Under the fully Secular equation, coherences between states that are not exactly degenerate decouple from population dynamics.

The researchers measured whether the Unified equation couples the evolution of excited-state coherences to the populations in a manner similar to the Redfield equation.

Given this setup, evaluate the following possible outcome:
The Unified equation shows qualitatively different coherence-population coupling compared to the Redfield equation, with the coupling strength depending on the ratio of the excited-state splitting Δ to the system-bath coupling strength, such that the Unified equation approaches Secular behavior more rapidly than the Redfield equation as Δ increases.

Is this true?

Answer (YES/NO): NO